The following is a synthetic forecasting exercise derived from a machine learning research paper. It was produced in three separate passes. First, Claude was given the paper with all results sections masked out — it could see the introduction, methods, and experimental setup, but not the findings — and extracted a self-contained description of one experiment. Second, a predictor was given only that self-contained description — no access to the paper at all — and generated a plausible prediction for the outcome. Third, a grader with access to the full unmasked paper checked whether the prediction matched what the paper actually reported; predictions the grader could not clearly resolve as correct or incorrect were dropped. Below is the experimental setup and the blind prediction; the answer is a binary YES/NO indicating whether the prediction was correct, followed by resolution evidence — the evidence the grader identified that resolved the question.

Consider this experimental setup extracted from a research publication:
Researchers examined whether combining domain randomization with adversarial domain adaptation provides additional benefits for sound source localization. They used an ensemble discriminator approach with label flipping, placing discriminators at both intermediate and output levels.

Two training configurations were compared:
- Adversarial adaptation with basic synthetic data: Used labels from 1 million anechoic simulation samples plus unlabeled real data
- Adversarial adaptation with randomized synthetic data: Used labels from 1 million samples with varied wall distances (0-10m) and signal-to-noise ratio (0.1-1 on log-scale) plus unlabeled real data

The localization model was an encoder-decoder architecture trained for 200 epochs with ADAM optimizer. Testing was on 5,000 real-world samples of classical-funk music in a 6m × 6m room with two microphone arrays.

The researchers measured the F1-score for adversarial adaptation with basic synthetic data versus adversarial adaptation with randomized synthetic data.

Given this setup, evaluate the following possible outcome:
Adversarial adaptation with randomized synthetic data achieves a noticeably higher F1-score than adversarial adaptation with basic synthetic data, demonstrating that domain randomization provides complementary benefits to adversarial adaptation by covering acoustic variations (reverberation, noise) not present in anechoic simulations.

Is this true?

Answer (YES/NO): NO